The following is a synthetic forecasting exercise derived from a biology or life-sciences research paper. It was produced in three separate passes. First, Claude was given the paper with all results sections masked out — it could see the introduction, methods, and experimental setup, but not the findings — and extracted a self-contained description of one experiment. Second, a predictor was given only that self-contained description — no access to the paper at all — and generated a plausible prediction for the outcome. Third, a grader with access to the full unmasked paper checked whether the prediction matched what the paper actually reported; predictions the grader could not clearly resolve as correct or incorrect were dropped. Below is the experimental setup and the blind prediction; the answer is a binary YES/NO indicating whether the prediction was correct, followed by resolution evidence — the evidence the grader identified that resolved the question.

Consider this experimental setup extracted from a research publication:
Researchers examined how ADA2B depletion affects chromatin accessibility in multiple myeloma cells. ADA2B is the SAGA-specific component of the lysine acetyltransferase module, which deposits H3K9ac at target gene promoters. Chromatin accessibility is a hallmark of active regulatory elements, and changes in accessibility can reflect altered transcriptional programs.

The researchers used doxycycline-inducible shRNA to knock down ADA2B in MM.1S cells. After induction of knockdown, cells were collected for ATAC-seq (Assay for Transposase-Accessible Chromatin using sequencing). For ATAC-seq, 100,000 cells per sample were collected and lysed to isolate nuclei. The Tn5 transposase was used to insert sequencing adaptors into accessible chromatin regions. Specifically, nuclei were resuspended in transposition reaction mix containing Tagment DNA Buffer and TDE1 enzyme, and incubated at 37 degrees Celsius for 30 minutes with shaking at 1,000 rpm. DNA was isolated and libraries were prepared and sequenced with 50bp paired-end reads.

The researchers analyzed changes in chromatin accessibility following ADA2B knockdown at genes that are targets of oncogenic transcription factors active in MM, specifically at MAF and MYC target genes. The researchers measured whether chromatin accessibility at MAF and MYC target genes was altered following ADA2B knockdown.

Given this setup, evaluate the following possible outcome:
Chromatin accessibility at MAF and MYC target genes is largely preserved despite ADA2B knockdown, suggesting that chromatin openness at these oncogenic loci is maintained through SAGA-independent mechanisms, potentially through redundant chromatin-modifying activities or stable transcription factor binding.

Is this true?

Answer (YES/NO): NO